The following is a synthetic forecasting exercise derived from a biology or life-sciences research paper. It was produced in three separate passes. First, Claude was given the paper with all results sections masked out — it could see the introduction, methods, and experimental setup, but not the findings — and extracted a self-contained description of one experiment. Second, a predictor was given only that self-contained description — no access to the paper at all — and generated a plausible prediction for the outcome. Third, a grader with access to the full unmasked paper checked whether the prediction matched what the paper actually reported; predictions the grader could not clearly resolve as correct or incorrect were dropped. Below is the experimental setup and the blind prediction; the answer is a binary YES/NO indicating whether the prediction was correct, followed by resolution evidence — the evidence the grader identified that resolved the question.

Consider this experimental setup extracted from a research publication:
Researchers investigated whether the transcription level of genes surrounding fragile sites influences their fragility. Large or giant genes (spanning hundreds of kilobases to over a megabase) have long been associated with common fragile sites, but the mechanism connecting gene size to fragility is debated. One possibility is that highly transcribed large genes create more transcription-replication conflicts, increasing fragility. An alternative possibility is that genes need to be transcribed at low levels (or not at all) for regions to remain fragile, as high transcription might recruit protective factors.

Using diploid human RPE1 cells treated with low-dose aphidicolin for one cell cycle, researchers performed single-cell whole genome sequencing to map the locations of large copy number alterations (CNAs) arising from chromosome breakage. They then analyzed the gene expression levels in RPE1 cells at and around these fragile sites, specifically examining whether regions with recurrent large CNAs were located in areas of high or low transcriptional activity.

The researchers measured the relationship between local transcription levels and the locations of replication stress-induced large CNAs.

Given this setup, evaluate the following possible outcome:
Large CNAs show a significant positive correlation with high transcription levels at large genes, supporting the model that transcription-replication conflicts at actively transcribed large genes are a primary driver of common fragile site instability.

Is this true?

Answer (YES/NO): NO